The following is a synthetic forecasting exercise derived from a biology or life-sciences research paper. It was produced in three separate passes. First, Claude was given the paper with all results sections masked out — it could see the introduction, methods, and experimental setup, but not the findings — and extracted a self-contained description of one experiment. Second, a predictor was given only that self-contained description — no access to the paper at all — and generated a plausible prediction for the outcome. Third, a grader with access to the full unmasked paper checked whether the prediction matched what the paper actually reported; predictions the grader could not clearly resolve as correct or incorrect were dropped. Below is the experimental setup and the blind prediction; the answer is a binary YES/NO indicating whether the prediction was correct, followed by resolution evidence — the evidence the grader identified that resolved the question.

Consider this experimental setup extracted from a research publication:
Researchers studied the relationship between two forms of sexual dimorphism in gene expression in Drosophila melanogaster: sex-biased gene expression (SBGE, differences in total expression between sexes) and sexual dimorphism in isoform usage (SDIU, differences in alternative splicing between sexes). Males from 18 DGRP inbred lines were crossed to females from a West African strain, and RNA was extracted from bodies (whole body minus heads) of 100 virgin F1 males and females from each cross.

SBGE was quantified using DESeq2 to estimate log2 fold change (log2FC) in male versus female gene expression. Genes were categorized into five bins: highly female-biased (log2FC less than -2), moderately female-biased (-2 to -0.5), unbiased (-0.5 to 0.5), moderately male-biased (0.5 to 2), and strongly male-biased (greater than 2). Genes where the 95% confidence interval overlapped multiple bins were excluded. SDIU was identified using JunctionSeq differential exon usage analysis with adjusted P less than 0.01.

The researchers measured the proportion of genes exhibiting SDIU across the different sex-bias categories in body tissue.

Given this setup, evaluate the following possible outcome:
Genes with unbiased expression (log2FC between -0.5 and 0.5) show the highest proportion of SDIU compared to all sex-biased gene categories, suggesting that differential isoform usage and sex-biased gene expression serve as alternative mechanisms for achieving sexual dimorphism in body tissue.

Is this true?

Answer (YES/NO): YES